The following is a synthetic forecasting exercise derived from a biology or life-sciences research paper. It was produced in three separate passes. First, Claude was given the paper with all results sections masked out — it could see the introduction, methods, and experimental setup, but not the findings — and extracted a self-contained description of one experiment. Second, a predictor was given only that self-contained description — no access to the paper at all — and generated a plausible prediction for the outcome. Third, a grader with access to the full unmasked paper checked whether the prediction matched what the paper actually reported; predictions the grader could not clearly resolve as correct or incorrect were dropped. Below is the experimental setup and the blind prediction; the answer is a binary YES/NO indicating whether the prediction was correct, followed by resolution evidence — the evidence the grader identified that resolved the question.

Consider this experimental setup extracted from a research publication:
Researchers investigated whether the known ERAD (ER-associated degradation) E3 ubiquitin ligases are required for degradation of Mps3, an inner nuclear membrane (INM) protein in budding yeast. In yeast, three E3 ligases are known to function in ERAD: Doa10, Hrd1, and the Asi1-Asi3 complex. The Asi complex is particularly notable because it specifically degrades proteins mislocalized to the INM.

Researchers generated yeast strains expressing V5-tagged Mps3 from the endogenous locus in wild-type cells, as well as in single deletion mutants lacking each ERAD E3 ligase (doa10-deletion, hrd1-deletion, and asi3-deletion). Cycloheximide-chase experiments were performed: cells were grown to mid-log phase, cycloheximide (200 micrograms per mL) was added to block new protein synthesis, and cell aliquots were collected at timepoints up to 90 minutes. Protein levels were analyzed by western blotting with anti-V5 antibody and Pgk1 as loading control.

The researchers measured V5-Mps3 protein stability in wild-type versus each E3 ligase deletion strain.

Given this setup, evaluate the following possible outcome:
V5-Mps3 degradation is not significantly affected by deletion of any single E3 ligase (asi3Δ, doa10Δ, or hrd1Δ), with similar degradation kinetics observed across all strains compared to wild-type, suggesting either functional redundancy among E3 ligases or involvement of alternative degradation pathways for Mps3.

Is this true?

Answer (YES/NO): YES